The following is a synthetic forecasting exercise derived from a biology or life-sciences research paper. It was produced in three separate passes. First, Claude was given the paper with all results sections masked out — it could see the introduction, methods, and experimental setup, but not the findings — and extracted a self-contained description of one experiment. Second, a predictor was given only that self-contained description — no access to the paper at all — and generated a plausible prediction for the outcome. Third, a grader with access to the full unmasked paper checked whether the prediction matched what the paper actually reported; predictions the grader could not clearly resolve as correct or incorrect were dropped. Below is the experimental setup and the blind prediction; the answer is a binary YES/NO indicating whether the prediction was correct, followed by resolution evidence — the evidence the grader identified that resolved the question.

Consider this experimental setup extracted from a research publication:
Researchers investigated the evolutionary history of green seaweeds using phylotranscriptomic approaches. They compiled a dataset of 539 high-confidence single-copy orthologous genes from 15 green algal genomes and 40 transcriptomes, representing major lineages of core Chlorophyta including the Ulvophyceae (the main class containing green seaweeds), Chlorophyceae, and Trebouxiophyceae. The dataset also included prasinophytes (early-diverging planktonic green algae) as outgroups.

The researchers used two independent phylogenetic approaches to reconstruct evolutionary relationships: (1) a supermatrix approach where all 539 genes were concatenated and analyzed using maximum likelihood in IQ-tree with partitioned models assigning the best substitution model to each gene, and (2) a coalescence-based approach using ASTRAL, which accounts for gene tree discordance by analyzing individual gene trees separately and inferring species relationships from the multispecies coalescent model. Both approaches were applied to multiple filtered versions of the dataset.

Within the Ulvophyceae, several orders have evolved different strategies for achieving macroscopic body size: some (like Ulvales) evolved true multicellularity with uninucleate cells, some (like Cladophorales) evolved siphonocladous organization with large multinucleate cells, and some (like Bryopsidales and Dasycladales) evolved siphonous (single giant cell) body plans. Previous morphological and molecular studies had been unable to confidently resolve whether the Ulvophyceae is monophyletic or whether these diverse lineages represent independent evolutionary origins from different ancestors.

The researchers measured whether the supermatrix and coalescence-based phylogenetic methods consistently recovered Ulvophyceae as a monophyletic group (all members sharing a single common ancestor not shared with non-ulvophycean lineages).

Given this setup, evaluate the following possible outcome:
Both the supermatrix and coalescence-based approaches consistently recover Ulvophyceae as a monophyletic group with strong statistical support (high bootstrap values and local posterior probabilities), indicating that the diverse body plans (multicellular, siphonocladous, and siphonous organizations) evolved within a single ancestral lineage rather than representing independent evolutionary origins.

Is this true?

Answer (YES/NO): NO